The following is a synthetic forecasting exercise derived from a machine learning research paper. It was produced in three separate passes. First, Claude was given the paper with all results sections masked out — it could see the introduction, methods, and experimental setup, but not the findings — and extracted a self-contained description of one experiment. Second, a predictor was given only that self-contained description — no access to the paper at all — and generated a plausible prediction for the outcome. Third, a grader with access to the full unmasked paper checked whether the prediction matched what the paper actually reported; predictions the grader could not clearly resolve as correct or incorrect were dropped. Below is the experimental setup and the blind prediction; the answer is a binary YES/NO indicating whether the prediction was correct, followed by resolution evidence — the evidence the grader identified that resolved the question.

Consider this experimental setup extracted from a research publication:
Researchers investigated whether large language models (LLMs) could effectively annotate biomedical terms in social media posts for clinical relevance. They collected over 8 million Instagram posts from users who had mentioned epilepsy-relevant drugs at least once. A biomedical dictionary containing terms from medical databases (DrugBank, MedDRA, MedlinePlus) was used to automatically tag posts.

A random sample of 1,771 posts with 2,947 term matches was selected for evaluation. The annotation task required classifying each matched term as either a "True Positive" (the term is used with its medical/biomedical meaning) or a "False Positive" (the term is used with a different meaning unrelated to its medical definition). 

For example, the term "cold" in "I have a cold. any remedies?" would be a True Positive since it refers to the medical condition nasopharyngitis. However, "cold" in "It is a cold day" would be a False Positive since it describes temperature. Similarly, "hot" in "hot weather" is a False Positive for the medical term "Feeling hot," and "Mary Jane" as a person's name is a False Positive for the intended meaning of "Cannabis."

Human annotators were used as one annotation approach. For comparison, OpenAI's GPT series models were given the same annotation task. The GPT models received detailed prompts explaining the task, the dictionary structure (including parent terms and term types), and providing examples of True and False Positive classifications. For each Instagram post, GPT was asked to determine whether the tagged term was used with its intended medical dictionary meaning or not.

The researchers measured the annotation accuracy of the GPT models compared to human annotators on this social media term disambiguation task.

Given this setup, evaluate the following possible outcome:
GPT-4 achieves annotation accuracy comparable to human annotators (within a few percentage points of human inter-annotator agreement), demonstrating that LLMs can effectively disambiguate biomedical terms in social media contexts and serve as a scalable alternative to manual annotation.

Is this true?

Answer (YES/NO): NO